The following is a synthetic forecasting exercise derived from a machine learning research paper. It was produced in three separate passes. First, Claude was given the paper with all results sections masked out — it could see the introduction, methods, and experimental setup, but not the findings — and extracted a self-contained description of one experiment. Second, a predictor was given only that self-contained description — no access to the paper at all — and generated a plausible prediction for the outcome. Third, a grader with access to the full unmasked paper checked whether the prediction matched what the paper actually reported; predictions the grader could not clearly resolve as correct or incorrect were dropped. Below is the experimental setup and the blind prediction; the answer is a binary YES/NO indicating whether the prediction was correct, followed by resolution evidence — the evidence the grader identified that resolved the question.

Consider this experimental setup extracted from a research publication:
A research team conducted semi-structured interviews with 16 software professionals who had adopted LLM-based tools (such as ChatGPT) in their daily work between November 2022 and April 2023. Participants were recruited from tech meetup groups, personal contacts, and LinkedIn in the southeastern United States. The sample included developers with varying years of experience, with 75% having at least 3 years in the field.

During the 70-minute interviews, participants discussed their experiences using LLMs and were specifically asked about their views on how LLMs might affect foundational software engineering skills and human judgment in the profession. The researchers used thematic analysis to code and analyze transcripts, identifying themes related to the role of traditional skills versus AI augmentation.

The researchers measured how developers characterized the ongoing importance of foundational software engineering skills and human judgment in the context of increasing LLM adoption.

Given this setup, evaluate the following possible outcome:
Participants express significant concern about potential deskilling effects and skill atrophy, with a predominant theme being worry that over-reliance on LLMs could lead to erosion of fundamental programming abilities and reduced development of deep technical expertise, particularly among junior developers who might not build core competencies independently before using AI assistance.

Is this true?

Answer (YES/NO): NO